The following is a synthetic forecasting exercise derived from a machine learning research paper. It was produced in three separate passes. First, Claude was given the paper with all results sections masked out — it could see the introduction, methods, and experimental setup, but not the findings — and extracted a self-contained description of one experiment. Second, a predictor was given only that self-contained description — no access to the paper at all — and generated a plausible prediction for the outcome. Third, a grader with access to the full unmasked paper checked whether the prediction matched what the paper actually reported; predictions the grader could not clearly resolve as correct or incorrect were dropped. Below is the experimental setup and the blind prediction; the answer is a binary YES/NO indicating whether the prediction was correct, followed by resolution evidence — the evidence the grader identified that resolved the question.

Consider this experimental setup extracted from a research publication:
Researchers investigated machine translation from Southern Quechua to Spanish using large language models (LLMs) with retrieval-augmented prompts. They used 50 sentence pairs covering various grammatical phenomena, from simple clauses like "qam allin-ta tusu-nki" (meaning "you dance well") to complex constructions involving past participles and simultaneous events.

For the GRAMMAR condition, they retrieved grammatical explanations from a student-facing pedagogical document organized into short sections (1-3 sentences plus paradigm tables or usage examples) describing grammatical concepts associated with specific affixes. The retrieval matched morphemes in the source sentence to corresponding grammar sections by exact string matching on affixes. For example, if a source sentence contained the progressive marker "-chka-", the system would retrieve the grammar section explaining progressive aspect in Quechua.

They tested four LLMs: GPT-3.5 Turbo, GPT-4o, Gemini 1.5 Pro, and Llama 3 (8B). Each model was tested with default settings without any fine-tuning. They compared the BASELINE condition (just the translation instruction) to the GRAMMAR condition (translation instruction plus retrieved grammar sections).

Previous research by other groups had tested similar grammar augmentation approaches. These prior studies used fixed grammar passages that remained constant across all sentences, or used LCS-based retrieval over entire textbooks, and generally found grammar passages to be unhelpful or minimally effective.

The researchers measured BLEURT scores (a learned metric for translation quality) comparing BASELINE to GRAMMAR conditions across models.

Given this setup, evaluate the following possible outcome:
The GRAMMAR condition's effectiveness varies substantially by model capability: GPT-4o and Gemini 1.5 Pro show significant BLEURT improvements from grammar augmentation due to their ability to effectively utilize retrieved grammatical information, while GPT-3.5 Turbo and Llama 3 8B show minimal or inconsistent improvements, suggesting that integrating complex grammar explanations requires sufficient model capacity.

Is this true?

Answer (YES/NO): NO